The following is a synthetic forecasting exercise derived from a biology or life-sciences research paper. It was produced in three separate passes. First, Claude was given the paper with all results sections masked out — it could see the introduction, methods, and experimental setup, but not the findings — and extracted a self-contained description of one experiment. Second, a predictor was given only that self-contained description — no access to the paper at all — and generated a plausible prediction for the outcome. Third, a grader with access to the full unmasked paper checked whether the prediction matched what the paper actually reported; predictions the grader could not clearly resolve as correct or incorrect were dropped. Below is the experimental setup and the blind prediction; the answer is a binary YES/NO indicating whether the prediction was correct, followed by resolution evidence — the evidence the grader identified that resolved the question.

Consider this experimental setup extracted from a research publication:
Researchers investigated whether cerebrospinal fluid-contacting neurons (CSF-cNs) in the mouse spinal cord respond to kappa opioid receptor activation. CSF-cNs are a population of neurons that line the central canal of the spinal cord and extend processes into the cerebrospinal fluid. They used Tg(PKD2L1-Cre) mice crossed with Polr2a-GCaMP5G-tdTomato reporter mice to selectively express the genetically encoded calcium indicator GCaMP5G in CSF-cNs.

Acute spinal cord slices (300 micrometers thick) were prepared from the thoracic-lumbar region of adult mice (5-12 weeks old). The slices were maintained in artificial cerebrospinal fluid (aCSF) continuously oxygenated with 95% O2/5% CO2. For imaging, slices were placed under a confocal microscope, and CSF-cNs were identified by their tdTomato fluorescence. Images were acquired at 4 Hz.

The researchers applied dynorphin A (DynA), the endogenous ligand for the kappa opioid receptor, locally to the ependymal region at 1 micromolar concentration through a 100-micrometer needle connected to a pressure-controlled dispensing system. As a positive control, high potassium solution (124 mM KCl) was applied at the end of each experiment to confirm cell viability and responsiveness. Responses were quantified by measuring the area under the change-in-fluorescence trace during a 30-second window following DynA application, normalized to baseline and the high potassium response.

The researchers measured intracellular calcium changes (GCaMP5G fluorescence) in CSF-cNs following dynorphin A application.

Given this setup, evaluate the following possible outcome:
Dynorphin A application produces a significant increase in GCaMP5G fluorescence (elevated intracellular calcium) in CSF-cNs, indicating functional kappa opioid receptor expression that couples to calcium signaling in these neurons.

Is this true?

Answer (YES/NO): YES